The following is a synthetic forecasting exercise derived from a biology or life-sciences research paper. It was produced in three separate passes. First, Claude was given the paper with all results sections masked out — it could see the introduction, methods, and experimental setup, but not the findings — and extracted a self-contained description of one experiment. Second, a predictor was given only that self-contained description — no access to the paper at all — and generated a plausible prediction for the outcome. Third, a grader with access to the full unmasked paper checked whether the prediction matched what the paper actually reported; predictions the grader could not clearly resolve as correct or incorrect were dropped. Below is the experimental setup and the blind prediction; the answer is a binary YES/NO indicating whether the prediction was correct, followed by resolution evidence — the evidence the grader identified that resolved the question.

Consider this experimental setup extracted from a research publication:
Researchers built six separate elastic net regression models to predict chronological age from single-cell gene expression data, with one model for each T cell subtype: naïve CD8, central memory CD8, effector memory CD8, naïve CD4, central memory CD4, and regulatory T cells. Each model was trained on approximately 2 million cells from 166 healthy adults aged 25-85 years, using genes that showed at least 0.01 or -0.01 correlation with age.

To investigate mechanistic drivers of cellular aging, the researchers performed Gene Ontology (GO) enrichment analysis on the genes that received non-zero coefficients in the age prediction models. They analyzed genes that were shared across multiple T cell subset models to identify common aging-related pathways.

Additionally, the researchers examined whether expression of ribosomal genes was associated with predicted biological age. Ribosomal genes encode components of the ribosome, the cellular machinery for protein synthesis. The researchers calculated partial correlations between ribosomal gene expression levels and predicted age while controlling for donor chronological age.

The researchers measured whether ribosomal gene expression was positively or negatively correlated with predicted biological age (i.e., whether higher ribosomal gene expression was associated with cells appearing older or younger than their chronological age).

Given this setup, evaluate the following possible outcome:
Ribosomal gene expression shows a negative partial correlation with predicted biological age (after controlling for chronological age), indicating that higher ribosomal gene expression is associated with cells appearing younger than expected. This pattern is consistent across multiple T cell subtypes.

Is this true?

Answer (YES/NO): NO